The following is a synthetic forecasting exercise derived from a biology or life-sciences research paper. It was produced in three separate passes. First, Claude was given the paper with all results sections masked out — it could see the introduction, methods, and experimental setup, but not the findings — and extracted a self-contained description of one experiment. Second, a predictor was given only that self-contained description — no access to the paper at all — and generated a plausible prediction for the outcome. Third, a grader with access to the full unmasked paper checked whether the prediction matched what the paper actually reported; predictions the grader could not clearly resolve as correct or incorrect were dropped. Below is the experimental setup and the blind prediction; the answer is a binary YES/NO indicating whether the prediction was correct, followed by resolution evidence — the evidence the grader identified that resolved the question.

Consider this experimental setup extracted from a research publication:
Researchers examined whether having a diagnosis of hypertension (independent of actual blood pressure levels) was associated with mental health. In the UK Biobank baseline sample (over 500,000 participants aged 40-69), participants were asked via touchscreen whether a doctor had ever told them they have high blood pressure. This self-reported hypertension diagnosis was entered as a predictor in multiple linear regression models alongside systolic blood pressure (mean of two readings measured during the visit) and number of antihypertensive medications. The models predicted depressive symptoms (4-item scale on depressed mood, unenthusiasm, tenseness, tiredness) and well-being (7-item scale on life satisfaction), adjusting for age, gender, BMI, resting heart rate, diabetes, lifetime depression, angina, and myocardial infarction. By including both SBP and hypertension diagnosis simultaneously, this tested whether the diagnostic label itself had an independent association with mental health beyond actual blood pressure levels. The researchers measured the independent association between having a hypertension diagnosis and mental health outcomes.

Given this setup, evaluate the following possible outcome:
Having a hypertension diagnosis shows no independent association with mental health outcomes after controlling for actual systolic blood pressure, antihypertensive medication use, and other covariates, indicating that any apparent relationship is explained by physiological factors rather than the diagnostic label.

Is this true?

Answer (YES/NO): NO